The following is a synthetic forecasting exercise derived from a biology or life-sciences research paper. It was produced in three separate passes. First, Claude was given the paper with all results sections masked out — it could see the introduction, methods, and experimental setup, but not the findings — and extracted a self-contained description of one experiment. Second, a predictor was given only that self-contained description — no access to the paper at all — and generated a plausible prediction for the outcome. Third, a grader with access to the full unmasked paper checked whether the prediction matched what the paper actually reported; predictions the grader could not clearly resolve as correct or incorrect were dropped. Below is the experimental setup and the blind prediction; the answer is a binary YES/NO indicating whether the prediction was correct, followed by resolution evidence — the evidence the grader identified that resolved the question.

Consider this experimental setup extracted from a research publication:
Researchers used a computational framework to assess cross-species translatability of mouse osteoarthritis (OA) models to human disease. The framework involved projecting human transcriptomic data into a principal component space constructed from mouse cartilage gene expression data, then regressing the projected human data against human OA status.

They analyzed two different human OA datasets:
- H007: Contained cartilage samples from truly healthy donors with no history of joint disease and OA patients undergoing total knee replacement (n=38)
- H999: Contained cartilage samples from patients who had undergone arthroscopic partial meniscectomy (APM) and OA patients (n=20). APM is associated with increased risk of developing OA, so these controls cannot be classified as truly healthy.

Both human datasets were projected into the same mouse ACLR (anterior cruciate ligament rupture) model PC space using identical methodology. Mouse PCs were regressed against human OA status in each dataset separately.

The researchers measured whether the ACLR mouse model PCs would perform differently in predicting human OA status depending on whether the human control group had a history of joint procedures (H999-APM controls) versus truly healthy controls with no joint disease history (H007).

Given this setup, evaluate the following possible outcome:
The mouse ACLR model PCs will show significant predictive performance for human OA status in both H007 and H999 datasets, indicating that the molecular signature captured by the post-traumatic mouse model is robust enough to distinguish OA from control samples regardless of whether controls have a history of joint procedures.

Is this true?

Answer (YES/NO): NO